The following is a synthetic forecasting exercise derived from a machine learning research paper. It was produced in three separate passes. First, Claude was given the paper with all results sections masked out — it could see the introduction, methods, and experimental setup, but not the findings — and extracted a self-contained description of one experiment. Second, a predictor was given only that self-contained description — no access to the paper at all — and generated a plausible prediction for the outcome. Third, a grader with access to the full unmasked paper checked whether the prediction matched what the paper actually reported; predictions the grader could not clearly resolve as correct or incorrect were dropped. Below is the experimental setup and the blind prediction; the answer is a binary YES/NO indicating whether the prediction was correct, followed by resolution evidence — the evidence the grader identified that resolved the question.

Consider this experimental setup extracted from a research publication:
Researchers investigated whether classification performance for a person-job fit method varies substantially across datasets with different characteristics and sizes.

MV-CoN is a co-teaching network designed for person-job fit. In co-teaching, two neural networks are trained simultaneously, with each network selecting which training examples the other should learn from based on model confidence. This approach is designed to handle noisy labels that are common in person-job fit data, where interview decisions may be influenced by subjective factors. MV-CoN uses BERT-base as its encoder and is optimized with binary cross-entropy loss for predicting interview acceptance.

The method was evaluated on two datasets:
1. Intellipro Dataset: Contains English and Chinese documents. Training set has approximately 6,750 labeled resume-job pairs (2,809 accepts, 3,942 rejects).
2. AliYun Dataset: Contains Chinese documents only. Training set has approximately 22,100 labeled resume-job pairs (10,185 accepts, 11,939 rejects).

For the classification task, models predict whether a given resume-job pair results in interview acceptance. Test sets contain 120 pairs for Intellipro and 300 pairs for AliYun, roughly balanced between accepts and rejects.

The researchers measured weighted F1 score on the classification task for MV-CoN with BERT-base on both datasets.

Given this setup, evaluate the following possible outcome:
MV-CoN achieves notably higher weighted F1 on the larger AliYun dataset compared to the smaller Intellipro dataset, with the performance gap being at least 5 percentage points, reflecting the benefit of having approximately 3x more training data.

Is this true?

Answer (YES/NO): YES